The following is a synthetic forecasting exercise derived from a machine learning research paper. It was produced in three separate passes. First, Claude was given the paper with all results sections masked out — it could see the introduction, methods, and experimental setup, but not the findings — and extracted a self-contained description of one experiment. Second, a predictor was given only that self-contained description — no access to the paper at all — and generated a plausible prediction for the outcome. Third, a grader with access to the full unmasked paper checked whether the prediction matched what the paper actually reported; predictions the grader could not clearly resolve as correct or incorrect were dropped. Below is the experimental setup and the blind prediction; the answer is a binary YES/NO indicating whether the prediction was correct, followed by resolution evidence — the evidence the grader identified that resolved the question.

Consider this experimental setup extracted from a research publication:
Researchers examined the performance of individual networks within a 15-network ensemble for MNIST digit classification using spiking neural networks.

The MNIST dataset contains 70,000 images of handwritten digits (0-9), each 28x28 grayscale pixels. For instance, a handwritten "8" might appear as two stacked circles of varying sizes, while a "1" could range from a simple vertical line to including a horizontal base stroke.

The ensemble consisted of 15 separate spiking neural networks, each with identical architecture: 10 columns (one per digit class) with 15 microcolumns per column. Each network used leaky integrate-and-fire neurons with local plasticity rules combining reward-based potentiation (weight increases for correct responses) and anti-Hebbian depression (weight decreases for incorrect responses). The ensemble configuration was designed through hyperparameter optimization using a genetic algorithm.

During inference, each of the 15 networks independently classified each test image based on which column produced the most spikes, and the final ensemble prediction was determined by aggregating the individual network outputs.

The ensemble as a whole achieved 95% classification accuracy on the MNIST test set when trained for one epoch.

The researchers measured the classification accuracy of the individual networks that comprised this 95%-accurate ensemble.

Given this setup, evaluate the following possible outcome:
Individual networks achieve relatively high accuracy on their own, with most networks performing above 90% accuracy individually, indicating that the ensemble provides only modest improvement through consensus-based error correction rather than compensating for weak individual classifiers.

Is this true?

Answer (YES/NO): NO